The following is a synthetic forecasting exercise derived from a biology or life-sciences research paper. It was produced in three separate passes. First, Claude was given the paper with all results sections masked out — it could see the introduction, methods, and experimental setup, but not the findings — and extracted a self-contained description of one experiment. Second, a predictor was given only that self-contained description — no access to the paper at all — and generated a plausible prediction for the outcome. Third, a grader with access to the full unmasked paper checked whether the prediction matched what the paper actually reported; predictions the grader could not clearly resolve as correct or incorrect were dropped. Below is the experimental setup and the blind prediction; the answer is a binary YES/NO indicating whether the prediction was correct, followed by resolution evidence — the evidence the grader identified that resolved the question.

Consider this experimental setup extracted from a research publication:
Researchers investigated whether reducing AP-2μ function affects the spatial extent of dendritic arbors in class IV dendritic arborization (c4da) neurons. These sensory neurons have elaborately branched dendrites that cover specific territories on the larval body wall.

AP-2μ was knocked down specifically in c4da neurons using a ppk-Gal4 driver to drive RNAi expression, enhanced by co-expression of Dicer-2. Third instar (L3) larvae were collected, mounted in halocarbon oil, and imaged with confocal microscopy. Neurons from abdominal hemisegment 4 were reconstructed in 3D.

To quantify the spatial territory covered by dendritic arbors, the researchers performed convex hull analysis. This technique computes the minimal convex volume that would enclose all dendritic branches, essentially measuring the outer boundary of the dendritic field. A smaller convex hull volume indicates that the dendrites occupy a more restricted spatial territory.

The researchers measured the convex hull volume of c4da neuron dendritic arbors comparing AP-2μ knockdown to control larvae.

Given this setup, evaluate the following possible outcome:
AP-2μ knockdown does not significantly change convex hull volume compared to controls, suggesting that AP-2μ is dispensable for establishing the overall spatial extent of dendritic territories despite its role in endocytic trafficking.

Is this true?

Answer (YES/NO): YES